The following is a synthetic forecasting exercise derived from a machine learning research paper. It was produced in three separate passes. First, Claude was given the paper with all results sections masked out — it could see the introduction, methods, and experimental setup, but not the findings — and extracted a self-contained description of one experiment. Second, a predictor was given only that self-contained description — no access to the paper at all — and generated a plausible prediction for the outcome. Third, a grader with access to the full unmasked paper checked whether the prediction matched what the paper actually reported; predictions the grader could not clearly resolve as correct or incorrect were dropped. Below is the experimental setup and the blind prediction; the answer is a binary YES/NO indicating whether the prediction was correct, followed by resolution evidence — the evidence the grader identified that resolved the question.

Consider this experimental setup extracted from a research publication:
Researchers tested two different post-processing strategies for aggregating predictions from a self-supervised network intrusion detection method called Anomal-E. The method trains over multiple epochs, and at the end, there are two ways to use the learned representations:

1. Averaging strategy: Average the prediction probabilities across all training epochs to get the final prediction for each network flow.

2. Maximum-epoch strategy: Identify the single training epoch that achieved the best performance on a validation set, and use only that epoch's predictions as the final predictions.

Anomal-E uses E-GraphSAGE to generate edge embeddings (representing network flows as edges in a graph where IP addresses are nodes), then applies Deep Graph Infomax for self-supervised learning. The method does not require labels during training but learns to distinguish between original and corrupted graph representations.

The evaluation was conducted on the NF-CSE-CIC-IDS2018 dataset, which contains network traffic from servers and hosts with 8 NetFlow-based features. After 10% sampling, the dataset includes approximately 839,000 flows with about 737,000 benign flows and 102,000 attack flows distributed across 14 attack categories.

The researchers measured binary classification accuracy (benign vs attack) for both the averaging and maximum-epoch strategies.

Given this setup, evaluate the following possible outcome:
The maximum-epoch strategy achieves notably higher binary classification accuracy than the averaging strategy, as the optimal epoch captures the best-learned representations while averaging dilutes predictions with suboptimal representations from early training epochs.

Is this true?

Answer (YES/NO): YES